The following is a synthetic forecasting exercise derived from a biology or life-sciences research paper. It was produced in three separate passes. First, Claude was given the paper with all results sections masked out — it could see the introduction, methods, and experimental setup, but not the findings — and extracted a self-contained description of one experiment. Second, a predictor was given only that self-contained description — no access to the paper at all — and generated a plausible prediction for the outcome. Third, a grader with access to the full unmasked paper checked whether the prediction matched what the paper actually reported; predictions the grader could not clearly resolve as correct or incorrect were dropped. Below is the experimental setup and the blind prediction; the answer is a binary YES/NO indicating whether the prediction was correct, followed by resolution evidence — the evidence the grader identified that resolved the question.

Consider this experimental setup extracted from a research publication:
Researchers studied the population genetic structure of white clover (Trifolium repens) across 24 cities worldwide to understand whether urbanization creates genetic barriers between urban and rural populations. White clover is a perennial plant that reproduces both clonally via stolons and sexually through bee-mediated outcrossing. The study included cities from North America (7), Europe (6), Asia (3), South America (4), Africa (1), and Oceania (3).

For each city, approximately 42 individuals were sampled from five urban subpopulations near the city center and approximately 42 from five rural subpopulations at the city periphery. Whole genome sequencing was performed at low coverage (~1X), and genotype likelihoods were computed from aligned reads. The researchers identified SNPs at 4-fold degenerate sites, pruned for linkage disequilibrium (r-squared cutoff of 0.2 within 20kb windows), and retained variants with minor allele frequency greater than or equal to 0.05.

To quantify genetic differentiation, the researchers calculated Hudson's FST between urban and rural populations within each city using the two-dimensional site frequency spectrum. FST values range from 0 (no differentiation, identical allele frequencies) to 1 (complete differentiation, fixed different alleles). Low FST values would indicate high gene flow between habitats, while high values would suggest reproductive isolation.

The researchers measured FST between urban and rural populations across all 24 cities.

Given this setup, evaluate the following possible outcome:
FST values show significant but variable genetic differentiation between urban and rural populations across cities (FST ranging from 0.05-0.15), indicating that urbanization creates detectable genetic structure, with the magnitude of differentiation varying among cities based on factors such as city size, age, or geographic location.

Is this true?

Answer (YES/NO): NO